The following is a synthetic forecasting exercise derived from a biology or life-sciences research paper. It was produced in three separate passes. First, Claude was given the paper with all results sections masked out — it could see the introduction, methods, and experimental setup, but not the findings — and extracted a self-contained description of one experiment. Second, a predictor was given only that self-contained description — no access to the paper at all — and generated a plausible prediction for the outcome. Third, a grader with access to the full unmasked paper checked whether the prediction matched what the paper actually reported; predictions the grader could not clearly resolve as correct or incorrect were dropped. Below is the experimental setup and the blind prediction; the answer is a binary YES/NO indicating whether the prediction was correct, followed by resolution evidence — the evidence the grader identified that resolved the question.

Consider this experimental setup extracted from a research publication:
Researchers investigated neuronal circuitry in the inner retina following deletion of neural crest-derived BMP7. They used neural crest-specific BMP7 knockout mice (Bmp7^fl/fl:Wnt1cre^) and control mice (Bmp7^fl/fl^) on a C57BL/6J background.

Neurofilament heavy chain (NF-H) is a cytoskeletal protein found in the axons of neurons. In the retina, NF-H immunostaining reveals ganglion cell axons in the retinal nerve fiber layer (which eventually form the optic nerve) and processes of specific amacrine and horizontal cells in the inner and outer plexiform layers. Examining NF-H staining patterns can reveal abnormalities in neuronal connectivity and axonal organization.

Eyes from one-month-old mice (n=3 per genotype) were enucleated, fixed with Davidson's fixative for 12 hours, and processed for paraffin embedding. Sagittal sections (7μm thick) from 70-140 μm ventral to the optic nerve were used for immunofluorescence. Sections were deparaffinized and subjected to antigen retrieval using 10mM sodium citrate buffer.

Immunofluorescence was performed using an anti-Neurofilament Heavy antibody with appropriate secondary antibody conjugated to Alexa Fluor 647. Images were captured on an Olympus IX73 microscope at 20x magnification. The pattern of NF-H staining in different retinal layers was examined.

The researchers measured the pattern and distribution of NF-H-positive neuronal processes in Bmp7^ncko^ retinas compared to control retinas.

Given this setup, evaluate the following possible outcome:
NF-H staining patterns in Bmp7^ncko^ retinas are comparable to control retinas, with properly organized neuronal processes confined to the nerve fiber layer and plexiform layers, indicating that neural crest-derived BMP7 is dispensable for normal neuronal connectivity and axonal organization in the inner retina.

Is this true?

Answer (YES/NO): NO